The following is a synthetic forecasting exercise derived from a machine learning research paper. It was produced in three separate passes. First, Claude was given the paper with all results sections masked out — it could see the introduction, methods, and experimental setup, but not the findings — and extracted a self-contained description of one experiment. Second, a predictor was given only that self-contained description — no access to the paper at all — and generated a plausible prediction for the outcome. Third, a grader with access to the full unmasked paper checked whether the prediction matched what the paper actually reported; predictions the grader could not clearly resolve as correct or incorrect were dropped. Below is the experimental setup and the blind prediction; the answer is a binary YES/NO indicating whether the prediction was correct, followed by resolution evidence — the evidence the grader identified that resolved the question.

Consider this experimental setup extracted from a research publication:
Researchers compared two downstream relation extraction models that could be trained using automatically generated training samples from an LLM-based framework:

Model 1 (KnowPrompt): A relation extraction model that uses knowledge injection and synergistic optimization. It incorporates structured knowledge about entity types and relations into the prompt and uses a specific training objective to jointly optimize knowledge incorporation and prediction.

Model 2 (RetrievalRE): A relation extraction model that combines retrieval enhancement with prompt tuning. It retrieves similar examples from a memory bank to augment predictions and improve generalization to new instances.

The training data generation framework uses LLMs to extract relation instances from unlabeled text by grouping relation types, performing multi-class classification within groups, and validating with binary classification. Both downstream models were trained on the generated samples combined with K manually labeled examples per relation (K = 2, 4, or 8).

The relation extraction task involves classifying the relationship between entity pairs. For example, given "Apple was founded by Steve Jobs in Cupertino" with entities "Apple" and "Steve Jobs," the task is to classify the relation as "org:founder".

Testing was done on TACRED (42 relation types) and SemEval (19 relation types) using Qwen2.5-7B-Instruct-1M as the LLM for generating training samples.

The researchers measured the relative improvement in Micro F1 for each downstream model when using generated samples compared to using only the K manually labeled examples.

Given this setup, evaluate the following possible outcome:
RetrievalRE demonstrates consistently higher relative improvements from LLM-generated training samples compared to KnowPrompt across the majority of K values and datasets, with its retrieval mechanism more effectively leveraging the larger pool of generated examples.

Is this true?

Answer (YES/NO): NO